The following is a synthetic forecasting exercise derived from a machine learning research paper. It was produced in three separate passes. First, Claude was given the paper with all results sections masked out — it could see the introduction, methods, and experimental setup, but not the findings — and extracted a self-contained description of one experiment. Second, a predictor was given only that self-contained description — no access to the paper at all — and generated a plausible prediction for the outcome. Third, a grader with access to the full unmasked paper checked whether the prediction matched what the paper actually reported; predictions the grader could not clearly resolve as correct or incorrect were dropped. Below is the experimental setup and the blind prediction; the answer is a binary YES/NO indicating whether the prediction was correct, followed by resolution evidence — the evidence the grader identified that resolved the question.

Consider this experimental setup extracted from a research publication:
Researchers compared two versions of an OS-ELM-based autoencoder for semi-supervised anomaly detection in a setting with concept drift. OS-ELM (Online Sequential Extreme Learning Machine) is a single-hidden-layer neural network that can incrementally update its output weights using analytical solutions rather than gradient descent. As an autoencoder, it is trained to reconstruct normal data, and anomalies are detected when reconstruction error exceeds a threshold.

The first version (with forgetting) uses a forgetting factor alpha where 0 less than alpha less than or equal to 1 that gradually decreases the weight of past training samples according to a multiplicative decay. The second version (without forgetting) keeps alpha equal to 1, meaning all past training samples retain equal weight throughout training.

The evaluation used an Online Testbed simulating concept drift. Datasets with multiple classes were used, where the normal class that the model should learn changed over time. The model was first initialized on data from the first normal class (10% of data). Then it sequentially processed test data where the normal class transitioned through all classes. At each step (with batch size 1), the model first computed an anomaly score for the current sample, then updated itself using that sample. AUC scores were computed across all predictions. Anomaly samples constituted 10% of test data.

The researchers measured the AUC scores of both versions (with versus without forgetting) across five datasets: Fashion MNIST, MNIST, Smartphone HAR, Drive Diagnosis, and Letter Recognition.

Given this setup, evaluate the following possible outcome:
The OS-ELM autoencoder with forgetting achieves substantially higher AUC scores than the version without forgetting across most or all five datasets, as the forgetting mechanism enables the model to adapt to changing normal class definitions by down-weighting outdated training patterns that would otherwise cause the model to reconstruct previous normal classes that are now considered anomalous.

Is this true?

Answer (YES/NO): YES